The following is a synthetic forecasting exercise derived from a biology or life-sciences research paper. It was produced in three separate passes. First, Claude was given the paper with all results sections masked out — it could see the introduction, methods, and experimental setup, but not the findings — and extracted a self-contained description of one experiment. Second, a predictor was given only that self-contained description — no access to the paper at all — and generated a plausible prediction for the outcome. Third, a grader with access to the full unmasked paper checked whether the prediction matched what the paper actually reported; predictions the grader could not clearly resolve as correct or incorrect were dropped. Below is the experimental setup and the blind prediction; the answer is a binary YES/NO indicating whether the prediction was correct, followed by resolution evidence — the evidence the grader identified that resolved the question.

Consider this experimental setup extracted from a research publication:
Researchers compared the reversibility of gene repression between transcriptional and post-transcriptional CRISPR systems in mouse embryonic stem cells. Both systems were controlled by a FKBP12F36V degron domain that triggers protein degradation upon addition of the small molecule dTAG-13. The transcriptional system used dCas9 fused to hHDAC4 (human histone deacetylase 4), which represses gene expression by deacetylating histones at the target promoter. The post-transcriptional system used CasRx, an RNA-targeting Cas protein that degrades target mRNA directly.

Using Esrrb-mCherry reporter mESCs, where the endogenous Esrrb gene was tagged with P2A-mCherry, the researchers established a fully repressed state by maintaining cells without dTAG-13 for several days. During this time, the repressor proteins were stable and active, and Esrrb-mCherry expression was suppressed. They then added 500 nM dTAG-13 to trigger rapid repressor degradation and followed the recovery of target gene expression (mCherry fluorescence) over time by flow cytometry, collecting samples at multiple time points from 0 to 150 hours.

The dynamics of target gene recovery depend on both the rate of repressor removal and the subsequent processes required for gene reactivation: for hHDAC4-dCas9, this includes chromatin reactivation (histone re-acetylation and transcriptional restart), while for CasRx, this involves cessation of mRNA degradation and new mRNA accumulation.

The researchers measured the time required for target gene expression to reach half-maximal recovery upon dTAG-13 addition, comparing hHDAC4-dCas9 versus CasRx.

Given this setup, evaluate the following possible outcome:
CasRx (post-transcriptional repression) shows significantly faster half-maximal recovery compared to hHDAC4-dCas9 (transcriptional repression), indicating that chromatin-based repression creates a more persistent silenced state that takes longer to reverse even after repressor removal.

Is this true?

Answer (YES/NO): YES